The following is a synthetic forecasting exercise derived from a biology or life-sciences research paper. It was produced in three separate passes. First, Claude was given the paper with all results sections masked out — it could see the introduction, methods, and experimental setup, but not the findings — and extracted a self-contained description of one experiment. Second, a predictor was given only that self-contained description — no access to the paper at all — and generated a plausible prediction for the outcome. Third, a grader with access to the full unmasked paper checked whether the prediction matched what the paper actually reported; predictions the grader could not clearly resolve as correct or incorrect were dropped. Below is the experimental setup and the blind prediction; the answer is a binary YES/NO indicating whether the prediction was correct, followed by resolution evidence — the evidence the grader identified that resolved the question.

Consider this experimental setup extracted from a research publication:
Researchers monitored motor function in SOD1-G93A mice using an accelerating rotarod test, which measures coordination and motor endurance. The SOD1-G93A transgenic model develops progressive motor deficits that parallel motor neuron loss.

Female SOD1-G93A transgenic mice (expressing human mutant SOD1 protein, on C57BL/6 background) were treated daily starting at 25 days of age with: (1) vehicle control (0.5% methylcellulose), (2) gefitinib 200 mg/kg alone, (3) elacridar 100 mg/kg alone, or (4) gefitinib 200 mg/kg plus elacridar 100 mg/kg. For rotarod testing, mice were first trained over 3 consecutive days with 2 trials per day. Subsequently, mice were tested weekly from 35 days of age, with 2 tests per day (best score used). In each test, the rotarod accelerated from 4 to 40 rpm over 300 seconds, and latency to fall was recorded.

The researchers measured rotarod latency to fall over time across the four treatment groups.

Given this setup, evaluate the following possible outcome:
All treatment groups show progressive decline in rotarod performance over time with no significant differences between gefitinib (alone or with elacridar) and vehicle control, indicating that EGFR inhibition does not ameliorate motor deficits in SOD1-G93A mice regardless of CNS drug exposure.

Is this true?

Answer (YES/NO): NO